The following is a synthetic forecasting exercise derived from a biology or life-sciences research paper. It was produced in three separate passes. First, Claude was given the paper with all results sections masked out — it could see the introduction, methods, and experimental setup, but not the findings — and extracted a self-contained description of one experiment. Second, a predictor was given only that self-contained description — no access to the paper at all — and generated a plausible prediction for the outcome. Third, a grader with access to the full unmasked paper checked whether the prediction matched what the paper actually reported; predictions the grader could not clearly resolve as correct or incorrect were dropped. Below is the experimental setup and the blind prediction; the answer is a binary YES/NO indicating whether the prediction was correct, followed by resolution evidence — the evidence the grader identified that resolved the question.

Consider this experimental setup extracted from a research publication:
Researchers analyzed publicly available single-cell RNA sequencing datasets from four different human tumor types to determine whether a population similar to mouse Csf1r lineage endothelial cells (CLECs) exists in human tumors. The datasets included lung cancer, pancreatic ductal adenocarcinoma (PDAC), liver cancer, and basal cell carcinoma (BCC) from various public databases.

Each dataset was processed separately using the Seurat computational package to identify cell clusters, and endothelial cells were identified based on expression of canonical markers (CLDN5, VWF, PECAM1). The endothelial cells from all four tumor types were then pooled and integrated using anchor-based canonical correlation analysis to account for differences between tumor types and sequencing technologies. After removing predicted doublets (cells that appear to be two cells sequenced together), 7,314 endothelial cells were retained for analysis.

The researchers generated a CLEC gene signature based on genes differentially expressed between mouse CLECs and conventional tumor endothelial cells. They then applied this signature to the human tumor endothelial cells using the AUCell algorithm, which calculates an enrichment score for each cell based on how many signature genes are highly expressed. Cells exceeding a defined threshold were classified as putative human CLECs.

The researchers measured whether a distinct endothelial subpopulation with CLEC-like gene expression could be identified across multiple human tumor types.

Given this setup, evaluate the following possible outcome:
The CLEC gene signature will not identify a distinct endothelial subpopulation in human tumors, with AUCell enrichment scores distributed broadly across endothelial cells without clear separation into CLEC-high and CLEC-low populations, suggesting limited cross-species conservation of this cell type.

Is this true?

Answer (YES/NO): NO